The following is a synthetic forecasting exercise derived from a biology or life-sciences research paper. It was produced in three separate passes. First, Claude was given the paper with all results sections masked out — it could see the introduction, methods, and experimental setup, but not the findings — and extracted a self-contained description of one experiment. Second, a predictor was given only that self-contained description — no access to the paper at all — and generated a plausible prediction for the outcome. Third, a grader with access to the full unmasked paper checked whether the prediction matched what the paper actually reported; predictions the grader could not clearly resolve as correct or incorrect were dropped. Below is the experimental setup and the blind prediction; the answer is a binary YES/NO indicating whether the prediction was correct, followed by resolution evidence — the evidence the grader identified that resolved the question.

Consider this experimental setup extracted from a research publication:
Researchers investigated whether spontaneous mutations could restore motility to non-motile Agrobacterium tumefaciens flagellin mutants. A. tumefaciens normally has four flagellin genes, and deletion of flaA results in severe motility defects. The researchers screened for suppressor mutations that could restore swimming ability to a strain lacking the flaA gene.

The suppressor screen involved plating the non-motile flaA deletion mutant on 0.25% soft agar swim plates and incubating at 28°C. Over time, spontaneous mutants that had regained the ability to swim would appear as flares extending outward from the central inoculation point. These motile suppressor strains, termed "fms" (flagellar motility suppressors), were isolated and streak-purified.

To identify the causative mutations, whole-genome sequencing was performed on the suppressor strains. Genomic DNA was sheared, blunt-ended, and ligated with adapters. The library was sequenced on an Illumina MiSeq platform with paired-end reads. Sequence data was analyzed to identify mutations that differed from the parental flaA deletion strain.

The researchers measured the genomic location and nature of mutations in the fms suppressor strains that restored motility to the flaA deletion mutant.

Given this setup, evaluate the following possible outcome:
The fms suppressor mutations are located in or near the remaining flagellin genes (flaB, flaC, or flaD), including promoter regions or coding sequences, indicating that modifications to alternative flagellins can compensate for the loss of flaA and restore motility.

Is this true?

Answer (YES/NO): YES